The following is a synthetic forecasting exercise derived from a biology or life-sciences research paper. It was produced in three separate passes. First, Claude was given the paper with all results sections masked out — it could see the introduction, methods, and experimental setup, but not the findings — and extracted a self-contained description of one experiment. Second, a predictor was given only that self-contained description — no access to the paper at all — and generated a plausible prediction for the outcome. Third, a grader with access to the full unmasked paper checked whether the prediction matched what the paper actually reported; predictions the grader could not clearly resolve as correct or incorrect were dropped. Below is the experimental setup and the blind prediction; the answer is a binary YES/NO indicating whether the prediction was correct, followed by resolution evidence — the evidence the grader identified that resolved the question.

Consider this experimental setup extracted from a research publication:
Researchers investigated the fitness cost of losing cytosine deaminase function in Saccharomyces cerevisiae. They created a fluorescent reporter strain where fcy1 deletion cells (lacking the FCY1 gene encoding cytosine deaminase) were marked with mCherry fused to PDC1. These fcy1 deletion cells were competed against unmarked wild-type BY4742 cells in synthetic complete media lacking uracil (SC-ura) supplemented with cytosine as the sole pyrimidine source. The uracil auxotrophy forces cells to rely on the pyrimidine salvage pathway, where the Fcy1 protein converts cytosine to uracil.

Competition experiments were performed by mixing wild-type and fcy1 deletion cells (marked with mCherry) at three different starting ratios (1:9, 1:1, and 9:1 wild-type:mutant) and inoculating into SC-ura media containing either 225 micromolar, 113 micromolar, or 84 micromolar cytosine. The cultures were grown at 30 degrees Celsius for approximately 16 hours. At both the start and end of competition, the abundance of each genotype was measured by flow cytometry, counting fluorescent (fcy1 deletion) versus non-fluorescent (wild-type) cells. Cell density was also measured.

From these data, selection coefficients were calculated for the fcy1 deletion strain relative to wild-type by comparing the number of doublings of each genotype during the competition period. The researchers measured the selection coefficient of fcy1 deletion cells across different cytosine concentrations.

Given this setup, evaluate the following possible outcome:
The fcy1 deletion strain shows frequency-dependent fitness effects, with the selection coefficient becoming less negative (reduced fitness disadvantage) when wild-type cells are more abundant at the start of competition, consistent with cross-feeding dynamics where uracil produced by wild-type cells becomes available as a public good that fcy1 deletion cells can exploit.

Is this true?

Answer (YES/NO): YES